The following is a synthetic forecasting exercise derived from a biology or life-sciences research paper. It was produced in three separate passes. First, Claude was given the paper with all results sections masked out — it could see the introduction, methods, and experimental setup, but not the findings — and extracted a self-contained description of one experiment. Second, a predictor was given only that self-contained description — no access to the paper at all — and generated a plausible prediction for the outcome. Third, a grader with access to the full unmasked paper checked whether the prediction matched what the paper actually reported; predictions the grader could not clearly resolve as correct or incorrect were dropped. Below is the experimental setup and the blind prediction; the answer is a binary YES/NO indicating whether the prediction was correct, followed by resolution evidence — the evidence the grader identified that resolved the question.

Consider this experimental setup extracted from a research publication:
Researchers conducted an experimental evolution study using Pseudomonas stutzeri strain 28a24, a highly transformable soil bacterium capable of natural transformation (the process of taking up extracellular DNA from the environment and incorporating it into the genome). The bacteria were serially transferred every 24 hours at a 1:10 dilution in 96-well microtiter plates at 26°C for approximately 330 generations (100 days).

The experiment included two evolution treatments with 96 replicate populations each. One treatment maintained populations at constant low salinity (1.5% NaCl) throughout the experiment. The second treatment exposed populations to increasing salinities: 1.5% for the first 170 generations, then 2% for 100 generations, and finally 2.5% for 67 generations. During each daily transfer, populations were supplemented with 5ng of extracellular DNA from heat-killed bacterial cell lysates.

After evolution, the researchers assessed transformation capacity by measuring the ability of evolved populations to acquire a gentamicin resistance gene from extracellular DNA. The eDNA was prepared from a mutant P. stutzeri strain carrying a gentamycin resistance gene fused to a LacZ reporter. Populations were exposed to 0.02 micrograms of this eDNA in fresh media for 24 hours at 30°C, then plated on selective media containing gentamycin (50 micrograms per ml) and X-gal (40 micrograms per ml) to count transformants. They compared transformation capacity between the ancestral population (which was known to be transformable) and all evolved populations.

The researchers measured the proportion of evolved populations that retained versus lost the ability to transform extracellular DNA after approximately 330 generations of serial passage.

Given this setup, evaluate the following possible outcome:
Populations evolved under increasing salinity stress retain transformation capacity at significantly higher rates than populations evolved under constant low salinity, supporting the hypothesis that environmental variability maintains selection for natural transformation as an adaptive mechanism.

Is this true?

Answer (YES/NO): NO